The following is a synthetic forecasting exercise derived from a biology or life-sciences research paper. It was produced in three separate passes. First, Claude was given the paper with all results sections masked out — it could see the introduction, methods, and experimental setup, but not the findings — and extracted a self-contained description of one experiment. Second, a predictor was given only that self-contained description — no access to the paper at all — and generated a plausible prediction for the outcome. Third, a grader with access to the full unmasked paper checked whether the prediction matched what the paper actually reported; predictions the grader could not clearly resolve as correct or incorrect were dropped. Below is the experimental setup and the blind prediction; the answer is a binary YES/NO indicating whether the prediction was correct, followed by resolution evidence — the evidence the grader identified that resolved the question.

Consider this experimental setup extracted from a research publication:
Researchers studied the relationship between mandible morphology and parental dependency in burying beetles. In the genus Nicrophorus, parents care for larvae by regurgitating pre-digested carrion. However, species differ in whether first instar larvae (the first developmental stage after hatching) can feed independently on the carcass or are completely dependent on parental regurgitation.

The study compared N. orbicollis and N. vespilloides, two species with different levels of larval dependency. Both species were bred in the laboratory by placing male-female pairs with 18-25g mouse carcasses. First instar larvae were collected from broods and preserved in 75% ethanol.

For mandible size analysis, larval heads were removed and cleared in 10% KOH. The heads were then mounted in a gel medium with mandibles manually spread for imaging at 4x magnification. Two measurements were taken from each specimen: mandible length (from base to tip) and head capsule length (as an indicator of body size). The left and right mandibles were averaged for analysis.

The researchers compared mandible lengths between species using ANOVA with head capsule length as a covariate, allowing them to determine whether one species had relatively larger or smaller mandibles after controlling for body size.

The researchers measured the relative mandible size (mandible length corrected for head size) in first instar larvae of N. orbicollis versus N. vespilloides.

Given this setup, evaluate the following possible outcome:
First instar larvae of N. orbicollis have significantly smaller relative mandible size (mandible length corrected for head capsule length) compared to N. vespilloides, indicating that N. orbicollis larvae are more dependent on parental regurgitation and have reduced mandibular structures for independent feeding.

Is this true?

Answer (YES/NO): NO